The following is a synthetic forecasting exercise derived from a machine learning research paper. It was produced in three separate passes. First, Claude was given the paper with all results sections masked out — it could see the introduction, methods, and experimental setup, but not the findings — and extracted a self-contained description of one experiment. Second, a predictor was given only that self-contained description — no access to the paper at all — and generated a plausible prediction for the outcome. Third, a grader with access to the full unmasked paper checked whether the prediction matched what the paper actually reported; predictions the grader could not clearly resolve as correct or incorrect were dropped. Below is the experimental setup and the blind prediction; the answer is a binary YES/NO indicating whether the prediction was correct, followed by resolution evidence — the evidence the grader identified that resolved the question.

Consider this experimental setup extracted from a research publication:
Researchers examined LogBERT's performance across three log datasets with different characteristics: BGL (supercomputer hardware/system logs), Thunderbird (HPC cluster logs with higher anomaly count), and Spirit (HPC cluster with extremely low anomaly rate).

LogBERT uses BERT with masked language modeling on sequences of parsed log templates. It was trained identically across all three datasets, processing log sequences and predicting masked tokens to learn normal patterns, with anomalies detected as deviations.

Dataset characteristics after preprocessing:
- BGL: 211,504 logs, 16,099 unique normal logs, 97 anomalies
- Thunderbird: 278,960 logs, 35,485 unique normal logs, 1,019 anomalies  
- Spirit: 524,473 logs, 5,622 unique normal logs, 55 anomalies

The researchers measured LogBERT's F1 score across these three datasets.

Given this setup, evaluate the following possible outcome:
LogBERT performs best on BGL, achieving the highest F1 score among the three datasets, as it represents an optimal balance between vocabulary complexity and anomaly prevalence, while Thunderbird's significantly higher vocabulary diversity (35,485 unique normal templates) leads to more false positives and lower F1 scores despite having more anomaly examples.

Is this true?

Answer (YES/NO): NO